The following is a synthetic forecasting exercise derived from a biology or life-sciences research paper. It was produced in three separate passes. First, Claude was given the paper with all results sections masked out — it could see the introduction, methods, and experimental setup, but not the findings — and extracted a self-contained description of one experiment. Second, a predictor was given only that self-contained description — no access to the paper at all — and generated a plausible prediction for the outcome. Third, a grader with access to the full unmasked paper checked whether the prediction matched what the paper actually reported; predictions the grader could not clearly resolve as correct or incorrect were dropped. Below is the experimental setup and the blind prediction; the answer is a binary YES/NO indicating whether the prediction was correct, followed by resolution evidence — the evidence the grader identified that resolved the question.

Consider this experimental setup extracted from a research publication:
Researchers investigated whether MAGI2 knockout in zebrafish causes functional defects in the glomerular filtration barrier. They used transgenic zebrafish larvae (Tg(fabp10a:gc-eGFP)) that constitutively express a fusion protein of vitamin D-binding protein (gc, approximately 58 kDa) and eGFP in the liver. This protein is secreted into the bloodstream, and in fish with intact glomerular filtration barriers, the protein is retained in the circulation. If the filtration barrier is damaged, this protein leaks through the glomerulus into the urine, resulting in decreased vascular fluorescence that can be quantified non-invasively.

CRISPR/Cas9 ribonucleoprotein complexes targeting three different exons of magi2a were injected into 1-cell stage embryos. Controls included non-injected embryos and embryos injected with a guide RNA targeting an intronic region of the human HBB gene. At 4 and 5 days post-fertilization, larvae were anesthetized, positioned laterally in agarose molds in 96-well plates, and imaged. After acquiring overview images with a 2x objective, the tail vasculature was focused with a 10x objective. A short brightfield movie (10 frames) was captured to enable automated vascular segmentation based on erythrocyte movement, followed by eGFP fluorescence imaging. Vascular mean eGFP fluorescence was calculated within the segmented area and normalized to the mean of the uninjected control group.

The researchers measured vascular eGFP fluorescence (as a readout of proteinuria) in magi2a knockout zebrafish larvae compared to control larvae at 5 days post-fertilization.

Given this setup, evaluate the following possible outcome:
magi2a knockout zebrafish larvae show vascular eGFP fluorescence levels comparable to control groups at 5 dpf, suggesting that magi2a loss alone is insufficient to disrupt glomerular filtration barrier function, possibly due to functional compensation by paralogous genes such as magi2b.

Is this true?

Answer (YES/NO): NO